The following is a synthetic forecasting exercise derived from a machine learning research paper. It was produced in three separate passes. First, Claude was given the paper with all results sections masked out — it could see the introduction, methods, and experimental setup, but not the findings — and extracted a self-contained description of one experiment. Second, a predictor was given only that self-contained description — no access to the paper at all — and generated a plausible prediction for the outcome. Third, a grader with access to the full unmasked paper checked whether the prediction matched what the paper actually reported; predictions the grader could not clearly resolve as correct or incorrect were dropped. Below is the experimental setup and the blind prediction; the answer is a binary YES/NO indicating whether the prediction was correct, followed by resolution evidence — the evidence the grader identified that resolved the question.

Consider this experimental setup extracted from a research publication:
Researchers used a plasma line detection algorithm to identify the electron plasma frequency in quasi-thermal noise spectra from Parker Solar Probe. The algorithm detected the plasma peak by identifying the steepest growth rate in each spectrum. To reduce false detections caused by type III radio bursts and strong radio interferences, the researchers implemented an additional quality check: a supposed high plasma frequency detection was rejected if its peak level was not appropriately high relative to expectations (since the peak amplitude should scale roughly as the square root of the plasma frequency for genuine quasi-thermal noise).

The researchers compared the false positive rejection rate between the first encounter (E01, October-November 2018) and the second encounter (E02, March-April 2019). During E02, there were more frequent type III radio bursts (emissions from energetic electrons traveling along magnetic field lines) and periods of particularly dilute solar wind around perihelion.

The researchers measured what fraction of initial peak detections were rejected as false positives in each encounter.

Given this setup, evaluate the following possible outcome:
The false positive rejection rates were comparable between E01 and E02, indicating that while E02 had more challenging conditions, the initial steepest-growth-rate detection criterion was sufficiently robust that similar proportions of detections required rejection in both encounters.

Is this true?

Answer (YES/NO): NO